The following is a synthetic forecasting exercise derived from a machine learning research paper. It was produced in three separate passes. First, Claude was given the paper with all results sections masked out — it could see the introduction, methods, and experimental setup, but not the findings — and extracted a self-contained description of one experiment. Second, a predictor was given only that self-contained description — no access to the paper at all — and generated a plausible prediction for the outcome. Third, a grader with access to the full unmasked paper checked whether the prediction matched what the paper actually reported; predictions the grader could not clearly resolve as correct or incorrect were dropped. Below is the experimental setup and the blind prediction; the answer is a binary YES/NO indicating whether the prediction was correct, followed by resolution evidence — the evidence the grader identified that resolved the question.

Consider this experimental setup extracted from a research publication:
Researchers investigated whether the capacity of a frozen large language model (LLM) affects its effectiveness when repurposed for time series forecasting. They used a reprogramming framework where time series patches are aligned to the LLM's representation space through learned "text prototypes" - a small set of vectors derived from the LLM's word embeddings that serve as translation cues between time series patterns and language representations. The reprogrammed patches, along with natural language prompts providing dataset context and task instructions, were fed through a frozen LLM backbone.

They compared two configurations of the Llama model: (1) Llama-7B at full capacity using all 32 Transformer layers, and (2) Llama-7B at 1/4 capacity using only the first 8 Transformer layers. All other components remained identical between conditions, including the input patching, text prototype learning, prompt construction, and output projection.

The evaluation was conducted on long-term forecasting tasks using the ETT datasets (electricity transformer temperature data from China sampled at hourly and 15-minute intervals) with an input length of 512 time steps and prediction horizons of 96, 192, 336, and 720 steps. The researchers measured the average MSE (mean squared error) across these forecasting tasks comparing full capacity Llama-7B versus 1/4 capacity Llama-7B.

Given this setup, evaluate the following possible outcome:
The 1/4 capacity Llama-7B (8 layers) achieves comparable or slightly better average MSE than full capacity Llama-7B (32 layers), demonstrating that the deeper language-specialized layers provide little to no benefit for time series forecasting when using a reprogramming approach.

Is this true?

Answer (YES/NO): NO